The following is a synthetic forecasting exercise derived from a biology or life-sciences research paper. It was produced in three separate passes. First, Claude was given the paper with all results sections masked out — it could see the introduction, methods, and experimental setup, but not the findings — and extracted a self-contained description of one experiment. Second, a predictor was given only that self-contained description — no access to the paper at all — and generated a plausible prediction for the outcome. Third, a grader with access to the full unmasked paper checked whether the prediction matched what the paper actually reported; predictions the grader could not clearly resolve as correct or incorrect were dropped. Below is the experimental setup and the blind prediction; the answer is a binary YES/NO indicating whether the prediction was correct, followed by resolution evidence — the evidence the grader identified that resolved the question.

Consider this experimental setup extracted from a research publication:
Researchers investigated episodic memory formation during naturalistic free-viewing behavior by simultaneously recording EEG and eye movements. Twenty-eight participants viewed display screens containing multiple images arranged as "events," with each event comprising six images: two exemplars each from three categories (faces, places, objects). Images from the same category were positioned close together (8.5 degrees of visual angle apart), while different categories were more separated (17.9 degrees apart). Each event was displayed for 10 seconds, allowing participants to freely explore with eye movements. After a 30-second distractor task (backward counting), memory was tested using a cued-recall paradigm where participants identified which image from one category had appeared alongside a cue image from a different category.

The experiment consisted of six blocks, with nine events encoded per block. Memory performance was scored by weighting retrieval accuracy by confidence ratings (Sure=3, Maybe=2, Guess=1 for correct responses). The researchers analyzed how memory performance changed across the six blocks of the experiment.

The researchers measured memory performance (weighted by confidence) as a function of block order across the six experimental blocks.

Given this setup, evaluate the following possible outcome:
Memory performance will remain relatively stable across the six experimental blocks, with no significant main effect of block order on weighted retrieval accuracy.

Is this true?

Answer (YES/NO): NO